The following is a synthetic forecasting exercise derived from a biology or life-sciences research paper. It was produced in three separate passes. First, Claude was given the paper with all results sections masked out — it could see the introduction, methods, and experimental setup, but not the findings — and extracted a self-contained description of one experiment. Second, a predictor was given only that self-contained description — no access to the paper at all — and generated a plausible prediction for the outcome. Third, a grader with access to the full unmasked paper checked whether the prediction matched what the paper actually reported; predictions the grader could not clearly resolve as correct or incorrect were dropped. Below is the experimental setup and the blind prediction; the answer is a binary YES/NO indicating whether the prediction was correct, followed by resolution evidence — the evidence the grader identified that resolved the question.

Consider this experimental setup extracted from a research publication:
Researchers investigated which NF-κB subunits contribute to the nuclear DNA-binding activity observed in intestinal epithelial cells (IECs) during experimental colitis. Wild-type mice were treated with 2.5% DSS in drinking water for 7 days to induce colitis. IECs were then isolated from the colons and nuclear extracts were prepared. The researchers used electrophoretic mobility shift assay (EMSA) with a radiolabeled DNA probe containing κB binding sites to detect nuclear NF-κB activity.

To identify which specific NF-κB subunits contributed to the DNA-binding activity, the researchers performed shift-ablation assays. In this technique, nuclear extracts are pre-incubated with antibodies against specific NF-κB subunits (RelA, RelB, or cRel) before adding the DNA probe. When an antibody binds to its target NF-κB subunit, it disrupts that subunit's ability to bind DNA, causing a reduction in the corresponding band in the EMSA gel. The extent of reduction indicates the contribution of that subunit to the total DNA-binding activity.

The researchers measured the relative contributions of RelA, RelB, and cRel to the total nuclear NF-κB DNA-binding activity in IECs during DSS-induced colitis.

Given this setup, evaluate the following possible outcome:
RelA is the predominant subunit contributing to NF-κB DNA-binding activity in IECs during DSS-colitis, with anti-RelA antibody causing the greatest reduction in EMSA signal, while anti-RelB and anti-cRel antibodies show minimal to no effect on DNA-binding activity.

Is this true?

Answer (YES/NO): YES